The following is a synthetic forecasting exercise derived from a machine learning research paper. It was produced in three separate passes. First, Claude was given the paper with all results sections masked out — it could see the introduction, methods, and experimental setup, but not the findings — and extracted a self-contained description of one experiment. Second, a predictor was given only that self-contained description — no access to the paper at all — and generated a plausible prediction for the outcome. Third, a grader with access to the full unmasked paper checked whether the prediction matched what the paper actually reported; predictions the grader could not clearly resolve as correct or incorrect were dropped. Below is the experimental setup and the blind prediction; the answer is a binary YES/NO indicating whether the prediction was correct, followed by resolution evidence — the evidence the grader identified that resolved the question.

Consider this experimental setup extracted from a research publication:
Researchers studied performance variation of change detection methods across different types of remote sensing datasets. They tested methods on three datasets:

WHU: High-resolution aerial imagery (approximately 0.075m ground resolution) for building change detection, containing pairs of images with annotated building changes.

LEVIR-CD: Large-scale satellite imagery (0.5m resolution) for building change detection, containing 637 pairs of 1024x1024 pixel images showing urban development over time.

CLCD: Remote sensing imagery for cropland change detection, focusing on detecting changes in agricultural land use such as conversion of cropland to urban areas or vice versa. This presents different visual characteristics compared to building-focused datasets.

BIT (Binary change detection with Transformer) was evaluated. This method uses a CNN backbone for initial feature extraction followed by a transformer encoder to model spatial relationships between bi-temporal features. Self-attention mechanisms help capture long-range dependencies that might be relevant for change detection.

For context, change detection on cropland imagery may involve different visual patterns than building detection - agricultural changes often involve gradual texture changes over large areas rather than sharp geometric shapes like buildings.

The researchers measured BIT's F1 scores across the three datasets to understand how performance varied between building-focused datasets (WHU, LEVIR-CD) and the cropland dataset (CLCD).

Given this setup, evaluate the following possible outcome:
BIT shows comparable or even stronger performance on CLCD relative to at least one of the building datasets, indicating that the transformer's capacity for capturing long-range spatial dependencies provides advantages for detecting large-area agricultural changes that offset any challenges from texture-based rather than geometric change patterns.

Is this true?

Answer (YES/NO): NO